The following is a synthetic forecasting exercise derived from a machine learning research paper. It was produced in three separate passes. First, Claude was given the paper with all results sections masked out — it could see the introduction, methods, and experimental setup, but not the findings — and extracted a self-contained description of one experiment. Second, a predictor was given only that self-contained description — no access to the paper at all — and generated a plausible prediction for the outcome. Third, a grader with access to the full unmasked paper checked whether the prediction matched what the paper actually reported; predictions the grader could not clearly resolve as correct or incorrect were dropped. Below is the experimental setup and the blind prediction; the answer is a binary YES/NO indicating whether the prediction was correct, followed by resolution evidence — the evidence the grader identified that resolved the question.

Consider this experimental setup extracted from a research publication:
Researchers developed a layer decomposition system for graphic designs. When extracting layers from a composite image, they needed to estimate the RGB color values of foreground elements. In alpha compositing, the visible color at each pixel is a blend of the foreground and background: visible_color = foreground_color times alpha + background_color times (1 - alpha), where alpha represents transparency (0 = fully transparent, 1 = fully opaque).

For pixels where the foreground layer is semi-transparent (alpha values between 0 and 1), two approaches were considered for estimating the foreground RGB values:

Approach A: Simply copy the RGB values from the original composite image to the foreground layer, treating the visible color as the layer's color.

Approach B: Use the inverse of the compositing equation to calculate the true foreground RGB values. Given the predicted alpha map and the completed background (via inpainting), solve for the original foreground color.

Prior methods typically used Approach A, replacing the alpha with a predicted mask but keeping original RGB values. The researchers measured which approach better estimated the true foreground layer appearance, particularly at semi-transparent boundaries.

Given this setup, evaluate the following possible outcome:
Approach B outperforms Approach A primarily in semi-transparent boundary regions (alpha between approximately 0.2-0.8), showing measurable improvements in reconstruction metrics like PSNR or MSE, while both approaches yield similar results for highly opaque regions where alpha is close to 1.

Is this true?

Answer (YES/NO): NO